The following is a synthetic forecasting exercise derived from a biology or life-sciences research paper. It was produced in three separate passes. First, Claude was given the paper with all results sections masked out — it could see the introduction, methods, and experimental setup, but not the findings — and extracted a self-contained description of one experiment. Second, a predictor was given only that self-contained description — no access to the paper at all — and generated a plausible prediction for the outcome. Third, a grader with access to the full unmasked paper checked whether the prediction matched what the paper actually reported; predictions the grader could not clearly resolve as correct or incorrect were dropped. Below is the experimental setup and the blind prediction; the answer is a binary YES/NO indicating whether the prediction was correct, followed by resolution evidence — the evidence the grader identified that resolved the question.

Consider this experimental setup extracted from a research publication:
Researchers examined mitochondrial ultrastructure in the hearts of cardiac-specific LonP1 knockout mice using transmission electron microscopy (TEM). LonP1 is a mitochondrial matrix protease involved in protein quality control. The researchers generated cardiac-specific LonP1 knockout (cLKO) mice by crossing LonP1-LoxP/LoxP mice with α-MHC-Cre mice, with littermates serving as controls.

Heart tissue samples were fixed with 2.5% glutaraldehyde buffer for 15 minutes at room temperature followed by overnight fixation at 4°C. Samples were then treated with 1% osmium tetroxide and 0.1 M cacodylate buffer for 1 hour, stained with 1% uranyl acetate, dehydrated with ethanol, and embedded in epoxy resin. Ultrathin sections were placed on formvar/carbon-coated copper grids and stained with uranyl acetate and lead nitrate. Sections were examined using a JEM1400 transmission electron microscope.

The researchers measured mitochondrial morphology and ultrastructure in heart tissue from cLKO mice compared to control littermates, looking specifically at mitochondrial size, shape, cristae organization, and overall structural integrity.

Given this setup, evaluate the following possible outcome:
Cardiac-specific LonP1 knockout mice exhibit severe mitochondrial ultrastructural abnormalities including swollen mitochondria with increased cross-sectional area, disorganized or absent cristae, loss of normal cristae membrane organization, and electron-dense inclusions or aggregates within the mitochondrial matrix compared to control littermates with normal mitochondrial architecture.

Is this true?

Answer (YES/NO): NO